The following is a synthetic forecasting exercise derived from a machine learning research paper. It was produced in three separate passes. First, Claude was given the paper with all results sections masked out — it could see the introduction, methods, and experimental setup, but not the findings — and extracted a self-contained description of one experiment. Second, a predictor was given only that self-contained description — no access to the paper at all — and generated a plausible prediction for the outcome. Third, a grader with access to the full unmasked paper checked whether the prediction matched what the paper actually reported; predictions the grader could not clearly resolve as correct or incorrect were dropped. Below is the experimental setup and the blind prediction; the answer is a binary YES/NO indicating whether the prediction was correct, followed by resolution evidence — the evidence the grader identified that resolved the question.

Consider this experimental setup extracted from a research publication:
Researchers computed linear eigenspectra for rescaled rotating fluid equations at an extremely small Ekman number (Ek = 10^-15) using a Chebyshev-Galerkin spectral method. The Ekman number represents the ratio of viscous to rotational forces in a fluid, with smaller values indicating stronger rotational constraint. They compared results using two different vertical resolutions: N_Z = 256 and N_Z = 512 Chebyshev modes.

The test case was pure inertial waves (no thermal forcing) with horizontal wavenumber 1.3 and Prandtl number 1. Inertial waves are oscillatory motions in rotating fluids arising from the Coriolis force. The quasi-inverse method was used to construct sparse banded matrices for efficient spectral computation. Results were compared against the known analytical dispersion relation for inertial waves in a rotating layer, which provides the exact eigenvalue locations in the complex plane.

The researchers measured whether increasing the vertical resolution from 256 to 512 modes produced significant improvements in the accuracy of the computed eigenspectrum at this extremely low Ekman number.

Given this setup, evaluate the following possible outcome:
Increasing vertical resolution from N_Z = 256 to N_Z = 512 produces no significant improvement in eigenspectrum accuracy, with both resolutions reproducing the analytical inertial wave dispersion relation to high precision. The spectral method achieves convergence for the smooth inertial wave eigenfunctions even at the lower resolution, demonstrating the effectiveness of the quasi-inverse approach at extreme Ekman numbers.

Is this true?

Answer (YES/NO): YES